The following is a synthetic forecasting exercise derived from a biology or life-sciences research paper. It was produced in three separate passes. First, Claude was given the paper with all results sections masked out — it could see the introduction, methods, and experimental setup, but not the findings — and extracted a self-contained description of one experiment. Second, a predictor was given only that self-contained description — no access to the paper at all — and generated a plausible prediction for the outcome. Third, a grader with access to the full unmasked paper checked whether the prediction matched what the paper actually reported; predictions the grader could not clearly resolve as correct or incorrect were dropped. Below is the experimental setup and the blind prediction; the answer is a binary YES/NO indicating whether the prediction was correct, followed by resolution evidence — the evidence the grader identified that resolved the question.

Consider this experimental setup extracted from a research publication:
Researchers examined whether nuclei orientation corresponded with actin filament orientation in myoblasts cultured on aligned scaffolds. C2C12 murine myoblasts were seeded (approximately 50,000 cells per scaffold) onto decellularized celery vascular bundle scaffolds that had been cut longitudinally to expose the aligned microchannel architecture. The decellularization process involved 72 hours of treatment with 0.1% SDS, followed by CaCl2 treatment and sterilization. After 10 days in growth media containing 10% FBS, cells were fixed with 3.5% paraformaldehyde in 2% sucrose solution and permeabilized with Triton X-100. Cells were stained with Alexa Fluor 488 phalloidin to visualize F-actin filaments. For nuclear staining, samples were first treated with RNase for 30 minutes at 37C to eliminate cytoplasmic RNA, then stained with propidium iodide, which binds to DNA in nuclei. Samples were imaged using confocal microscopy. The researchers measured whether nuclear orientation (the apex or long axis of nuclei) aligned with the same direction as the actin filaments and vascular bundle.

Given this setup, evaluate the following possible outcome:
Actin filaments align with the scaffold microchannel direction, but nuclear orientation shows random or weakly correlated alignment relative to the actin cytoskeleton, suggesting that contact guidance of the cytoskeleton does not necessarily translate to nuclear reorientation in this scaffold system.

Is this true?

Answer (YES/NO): NO